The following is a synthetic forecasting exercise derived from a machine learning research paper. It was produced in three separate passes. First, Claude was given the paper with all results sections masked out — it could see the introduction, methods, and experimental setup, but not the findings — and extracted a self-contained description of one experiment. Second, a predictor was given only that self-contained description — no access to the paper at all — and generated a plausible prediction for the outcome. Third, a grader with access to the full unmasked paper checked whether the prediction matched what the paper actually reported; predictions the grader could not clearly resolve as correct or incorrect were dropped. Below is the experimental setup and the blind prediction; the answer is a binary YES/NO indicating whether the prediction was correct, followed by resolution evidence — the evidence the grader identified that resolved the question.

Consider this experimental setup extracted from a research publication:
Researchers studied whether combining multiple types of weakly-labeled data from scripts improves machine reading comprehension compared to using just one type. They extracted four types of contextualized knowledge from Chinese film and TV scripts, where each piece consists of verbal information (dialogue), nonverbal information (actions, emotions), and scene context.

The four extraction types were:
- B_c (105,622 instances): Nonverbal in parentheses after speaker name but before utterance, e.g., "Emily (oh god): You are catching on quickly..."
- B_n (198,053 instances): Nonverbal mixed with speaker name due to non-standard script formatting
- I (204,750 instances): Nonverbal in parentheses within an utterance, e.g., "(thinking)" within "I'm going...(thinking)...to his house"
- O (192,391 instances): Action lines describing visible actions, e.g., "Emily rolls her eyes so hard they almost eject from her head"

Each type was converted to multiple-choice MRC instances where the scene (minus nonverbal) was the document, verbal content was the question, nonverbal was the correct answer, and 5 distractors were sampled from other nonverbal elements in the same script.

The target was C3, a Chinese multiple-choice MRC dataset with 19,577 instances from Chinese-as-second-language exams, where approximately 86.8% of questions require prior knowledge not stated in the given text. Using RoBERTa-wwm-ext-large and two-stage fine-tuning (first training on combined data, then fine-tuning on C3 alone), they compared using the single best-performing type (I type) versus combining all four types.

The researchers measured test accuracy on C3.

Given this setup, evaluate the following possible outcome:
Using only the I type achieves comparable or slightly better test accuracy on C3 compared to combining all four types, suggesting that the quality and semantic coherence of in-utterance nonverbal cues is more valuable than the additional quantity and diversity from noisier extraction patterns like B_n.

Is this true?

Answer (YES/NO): NO